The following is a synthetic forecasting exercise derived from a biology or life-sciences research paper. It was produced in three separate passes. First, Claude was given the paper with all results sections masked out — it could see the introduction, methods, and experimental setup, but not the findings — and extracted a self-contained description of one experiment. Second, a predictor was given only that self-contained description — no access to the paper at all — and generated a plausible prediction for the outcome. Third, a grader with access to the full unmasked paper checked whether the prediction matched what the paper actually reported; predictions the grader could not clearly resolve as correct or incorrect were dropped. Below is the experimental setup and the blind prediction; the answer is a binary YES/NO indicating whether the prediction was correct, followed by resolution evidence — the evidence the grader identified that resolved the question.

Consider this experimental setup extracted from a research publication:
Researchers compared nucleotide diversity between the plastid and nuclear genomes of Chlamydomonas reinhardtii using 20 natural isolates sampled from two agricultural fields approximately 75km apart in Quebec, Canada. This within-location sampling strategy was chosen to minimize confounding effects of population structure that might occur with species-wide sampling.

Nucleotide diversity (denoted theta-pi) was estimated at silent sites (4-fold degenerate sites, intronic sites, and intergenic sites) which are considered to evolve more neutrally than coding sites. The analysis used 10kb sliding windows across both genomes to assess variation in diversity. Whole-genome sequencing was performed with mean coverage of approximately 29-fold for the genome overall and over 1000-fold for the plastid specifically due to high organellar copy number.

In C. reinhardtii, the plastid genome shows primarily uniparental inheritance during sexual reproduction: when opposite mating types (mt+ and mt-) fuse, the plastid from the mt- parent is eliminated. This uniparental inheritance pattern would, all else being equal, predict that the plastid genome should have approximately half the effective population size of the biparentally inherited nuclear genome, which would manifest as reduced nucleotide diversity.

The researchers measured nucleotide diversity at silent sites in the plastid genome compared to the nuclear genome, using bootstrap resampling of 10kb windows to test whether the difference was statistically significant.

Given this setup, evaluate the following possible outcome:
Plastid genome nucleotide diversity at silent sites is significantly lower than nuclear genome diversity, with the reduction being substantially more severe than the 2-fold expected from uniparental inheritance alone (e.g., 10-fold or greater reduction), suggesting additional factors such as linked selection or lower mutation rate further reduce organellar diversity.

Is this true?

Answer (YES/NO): NO